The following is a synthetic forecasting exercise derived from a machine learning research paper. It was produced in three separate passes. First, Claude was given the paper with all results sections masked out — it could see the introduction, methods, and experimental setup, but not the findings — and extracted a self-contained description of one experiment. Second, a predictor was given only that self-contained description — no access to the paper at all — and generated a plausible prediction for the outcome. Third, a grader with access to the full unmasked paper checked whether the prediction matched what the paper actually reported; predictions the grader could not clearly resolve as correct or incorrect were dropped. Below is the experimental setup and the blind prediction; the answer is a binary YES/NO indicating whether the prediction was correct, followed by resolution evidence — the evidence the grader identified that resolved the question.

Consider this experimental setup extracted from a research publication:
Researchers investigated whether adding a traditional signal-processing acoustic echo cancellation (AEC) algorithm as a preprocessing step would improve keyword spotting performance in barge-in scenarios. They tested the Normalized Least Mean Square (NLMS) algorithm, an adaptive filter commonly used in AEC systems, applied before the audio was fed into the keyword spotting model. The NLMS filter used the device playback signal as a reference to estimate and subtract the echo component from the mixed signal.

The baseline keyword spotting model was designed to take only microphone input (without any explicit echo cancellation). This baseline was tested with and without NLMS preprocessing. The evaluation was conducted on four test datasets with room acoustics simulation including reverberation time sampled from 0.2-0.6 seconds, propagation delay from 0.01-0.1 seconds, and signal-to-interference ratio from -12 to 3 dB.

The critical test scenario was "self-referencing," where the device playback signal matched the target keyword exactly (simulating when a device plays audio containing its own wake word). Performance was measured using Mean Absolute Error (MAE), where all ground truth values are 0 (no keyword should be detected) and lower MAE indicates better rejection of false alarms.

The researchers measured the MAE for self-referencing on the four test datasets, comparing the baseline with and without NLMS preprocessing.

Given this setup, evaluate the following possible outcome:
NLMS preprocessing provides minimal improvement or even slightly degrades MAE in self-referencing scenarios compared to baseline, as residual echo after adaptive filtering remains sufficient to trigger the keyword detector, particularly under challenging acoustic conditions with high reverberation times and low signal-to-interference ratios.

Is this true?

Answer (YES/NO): YES